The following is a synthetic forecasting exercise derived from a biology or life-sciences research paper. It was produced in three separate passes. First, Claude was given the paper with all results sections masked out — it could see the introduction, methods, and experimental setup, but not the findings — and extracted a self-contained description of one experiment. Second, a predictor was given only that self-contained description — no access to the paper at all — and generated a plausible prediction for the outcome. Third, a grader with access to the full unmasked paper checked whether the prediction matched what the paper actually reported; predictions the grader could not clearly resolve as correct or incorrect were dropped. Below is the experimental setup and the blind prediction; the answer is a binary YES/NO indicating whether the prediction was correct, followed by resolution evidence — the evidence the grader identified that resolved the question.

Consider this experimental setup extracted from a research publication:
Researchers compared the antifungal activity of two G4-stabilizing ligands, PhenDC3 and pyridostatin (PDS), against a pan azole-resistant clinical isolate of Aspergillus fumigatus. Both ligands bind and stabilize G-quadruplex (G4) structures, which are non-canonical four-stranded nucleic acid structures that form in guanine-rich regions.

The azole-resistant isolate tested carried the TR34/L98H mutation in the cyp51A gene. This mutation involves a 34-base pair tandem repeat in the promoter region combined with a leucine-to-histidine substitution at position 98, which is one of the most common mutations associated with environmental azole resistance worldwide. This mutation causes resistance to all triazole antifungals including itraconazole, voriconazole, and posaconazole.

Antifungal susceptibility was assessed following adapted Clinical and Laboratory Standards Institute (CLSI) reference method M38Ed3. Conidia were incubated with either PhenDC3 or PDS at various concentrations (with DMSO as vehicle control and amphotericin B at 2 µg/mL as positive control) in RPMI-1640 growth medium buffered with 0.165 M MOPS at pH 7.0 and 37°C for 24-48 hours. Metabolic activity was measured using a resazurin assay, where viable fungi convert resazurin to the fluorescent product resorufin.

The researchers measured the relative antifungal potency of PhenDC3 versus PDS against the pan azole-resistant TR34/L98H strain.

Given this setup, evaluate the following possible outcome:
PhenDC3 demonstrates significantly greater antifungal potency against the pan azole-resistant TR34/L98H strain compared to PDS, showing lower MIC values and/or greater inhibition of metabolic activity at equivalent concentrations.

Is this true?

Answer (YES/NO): YES